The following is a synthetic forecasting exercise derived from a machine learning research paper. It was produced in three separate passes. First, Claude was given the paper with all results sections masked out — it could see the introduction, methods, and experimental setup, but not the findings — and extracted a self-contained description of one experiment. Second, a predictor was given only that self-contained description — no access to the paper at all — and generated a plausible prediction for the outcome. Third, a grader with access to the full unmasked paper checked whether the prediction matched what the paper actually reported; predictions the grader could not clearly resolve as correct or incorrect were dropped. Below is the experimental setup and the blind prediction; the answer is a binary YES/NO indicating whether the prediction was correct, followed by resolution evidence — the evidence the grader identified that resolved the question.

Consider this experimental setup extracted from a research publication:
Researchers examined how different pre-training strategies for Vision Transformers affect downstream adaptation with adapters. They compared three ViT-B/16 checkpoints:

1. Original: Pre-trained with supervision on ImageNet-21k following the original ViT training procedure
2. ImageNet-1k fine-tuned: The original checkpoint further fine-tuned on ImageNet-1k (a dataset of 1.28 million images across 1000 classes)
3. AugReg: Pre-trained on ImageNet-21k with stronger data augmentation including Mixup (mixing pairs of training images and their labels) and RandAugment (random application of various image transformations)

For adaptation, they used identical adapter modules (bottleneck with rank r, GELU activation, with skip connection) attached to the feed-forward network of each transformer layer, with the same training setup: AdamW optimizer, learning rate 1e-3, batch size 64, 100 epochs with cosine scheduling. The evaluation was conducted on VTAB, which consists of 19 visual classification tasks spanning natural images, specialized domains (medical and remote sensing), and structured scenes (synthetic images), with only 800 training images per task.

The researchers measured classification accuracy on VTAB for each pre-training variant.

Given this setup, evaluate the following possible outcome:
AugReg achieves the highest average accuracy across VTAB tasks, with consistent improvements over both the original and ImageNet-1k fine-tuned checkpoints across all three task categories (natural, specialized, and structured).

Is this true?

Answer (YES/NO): NO